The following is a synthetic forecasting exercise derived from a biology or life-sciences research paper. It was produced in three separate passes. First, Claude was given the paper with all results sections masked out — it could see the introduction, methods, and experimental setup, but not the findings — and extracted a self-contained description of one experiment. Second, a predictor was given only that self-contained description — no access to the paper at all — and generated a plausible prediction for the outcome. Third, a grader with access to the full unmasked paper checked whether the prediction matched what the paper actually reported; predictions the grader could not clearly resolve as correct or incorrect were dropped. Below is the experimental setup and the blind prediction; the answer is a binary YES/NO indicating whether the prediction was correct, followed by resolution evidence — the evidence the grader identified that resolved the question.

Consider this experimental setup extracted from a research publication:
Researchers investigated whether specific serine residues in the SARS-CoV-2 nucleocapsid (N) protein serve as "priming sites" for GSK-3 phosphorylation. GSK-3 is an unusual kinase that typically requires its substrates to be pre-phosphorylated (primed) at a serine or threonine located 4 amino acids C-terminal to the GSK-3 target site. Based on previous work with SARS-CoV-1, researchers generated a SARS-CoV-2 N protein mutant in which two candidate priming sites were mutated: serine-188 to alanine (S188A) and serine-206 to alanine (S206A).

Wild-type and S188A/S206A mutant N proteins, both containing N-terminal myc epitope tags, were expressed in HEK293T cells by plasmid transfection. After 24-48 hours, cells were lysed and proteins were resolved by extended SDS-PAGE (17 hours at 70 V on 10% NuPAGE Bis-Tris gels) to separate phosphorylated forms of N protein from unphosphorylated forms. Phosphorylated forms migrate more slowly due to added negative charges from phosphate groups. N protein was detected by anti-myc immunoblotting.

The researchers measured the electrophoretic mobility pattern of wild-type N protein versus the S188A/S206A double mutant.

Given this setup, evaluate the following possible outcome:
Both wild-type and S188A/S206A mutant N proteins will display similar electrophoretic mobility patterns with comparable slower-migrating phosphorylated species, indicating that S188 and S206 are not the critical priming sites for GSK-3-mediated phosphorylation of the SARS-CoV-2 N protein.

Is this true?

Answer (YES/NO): NO